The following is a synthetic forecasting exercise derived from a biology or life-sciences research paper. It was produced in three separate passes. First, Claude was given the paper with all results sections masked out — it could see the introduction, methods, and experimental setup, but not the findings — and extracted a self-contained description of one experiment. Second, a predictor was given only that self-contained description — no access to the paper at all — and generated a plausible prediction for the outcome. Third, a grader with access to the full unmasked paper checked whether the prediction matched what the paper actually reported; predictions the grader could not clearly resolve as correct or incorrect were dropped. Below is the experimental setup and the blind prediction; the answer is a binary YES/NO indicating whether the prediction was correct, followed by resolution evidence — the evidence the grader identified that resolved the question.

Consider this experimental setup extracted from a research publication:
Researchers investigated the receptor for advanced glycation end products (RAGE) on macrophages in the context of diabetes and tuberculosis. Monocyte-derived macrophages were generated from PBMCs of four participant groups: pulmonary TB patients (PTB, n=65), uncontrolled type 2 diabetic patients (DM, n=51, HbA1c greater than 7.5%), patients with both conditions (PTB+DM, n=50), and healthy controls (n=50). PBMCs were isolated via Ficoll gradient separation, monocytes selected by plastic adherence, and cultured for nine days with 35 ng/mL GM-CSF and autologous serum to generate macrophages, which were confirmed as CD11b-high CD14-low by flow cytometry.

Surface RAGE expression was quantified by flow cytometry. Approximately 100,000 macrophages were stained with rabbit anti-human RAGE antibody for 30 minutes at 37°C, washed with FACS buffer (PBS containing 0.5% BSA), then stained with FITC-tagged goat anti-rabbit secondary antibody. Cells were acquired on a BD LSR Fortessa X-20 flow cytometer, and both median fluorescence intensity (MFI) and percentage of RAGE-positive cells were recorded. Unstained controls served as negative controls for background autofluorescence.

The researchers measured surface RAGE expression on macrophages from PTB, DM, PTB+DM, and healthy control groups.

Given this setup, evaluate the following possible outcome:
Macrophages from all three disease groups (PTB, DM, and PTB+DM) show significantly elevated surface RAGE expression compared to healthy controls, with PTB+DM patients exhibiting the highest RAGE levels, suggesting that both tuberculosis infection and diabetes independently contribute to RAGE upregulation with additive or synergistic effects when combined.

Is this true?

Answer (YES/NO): NO